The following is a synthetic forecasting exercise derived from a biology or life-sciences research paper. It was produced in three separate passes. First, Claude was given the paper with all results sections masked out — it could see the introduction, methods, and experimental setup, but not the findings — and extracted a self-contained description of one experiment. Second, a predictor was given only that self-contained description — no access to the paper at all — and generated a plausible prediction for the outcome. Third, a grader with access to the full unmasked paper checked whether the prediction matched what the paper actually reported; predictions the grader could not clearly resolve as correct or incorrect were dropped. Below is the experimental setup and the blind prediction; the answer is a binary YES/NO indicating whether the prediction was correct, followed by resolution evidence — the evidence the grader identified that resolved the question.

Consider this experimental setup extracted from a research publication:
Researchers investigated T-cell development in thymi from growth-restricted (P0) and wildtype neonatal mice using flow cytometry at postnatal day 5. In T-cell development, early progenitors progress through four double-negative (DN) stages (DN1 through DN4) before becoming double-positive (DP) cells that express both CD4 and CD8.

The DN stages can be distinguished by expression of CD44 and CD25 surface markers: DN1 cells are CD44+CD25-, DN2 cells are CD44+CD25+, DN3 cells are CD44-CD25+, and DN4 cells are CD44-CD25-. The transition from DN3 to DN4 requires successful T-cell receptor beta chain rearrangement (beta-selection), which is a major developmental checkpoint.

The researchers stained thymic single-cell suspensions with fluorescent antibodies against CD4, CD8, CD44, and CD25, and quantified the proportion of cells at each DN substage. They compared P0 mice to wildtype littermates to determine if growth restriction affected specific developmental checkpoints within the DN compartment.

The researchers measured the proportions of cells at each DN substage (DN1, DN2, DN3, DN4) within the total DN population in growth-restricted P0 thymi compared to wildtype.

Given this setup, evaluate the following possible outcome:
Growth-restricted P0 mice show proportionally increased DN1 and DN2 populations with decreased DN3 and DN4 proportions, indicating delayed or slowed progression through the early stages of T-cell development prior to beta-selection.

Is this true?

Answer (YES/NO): NO